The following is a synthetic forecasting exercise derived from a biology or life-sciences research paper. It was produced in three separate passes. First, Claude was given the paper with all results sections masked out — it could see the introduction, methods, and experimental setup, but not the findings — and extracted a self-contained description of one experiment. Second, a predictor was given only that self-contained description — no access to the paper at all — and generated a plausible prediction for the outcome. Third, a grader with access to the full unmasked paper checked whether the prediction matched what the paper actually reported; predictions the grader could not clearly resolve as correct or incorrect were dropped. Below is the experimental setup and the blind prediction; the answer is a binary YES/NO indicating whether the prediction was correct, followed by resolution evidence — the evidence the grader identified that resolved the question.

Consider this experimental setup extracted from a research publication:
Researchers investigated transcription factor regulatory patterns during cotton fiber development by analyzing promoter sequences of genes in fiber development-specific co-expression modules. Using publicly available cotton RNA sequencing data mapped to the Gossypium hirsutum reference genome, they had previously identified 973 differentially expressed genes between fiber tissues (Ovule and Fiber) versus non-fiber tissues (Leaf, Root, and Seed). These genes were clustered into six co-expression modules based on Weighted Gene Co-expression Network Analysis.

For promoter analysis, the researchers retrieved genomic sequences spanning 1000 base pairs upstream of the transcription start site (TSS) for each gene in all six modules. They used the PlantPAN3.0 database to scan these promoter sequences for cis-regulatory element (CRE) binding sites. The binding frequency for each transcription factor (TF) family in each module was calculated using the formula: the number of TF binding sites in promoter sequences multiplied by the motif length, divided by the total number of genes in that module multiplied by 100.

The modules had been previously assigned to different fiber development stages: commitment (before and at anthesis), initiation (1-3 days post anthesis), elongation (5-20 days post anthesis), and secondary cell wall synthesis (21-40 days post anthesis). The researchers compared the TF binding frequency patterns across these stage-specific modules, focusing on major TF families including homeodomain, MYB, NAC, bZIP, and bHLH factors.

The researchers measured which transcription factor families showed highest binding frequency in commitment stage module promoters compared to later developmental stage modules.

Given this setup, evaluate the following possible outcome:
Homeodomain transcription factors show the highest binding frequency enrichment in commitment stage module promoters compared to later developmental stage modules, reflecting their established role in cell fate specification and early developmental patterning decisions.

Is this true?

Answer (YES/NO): NO